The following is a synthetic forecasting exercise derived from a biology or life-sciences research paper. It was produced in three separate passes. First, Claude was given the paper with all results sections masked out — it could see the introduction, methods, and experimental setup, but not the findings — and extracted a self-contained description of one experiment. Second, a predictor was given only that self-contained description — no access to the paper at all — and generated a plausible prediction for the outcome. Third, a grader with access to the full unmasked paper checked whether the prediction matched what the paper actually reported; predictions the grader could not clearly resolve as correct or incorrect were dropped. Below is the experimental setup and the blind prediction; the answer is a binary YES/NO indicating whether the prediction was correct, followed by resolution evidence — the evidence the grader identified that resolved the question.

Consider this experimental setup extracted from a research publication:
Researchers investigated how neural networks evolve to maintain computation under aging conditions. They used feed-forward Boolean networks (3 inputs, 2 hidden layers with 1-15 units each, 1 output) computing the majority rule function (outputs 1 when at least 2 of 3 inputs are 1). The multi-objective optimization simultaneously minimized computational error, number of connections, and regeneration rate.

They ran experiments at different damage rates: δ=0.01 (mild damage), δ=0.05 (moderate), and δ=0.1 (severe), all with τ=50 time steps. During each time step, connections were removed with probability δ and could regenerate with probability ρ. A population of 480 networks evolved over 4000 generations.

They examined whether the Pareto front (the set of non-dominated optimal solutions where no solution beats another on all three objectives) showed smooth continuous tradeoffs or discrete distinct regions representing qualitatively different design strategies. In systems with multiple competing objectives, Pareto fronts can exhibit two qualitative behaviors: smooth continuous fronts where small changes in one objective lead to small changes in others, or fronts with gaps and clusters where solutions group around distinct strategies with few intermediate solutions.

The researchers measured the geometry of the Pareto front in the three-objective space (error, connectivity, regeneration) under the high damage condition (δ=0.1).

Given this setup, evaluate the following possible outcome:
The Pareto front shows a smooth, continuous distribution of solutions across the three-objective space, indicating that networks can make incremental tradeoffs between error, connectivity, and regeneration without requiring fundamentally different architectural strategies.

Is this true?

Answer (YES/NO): NO